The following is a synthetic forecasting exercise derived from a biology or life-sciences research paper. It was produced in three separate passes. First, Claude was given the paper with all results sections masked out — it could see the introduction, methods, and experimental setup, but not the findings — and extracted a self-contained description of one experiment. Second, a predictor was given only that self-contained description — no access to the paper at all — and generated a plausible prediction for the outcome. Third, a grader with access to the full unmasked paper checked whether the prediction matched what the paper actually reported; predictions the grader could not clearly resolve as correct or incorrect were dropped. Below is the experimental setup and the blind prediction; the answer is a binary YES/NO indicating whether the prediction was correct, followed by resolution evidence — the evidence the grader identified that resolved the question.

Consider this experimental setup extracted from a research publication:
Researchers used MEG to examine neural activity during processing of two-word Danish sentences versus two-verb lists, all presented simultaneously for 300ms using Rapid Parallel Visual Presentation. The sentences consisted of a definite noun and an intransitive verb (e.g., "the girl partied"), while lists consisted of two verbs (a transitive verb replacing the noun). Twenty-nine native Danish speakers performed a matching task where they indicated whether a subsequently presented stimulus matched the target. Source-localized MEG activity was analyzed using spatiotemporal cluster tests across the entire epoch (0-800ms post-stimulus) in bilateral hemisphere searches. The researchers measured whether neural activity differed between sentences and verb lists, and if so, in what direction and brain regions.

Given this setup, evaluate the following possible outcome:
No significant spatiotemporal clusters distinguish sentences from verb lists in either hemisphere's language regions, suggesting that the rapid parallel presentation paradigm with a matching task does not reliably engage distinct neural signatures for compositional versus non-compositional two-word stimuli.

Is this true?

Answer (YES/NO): NO